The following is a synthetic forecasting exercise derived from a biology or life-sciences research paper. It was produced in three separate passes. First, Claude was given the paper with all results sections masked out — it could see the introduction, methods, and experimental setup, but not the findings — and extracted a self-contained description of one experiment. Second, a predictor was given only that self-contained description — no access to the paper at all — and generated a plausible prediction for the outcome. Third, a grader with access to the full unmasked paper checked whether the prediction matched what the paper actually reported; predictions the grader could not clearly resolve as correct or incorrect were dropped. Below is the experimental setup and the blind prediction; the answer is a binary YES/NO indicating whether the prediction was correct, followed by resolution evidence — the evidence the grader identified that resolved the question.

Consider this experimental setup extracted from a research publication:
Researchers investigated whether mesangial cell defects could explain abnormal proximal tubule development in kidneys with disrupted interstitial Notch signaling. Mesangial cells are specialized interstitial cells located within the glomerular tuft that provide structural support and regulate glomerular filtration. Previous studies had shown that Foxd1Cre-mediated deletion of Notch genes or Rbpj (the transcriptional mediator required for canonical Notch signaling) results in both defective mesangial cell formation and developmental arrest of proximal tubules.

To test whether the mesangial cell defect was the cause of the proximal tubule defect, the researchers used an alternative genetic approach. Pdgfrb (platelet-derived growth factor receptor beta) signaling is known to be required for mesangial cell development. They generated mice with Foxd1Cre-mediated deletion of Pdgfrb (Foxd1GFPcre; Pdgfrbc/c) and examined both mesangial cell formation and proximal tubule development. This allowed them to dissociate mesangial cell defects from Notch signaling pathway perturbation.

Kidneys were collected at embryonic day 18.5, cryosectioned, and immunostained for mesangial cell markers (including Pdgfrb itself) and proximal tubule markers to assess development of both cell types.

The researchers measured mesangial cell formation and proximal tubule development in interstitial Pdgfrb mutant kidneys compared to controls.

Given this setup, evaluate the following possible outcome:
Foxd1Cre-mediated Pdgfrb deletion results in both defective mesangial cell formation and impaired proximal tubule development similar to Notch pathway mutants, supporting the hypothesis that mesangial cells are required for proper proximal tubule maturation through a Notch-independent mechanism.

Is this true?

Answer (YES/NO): NO